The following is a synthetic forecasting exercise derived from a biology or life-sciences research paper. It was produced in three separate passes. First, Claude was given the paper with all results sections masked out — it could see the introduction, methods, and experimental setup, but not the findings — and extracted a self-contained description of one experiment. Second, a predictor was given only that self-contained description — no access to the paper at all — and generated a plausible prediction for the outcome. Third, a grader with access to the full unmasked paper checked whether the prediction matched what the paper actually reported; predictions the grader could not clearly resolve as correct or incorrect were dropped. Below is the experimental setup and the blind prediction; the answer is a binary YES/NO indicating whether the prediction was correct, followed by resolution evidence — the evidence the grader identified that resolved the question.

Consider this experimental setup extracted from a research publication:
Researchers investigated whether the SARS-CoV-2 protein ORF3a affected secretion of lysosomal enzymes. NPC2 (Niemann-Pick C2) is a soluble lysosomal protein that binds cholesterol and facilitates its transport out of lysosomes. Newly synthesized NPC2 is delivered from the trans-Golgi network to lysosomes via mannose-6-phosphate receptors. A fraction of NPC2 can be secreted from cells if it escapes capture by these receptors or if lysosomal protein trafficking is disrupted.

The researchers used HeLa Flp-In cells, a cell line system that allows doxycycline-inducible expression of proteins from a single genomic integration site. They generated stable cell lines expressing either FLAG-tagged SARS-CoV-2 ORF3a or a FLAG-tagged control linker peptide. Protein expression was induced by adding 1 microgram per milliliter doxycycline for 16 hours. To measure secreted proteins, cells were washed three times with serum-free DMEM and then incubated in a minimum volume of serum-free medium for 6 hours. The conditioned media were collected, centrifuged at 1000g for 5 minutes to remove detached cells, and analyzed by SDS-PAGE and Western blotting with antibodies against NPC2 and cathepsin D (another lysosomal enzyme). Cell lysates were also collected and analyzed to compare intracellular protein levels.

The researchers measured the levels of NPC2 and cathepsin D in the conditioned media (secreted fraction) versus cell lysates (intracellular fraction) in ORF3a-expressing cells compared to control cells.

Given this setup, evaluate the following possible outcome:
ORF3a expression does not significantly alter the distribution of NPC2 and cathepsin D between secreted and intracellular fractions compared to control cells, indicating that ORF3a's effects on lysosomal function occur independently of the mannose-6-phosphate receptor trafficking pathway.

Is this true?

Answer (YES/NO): NO